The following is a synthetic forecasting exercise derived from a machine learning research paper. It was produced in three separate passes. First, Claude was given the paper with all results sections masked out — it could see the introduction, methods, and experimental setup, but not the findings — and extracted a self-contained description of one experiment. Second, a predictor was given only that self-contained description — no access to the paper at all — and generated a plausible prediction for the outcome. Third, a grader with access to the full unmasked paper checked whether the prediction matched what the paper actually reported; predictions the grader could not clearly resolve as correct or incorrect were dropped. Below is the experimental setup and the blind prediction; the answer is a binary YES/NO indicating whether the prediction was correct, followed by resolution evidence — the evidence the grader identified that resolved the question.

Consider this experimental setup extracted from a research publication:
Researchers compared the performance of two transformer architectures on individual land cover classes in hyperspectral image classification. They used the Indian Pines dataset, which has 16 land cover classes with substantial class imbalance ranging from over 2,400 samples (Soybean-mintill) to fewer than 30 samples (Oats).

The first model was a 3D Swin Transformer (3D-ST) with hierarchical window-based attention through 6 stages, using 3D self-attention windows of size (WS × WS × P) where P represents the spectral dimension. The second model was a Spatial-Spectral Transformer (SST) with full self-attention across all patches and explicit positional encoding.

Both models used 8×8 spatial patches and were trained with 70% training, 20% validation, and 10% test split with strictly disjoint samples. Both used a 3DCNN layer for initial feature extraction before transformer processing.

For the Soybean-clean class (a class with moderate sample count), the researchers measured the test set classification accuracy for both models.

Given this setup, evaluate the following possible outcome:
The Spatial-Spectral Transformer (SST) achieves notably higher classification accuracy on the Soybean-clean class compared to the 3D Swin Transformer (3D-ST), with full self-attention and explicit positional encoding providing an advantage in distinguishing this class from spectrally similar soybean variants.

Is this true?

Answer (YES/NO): YES